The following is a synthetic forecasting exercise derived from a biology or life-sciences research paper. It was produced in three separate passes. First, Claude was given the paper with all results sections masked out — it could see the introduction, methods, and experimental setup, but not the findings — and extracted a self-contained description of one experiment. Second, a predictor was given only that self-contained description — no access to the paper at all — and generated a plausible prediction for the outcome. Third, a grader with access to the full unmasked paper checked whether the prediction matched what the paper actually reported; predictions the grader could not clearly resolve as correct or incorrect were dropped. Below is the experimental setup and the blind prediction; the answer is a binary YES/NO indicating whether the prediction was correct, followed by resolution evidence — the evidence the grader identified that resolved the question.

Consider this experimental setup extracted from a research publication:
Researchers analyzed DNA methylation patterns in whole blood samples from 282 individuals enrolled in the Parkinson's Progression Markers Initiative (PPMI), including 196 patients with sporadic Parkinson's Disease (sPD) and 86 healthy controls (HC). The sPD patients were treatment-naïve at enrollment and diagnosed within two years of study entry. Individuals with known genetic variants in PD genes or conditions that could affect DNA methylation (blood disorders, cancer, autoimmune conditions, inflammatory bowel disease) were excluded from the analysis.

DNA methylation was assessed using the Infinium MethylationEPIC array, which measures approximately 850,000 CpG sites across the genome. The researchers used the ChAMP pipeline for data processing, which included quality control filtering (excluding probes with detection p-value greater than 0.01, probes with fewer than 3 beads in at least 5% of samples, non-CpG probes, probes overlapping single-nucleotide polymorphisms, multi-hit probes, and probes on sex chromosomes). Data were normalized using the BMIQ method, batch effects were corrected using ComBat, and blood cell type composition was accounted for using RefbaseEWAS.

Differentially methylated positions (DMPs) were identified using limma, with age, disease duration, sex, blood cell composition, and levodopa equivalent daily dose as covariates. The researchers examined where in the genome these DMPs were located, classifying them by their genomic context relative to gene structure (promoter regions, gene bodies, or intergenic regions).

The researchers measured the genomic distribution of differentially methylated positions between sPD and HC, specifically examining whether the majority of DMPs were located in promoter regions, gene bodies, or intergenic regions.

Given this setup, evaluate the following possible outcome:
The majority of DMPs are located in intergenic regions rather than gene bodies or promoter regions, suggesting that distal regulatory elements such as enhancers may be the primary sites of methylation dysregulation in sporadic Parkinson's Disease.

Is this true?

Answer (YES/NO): NO